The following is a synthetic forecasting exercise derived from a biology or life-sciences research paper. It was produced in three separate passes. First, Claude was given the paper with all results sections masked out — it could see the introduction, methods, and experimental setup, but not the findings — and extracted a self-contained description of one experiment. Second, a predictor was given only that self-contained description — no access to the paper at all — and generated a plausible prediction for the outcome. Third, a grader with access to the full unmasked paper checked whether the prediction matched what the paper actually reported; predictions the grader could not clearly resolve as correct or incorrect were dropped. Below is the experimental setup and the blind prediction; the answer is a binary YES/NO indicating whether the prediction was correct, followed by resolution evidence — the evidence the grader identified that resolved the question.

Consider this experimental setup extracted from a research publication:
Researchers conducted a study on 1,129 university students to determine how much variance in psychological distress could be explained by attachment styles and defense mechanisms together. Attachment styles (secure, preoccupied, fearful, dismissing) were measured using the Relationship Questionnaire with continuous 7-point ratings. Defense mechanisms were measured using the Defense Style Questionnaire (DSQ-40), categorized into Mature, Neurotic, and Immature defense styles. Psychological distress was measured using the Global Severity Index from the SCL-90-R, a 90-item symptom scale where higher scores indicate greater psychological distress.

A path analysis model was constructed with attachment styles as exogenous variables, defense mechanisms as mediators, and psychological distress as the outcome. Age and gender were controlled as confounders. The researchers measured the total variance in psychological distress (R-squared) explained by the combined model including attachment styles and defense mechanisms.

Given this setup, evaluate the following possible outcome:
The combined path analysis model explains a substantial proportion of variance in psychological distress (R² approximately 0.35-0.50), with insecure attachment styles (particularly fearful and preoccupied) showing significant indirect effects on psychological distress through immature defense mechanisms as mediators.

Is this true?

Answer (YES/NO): NO